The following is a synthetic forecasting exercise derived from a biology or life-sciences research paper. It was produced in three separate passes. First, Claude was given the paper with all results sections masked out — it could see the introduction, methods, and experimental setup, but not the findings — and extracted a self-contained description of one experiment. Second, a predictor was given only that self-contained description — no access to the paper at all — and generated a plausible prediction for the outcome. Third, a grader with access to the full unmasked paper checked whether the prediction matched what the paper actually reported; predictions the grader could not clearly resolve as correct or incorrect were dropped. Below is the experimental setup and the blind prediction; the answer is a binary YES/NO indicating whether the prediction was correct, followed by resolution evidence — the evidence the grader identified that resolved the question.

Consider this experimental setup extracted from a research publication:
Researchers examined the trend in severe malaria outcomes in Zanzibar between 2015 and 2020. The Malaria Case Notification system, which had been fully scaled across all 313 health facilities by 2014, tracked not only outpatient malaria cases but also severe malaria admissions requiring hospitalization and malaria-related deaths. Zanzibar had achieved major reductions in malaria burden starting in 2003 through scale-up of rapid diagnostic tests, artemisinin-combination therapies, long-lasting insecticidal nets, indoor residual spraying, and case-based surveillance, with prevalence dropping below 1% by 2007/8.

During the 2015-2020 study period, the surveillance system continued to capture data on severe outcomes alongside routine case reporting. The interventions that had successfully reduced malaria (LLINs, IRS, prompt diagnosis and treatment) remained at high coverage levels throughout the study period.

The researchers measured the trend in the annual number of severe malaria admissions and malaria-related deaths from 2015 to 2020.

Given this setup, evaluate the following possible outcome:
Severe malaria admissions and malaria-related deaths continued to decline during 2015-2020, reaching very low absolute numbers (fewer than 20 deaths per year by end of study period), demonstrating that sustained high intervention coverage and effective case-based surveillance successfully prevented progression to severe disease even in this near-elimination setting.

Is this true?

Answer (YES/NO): NO